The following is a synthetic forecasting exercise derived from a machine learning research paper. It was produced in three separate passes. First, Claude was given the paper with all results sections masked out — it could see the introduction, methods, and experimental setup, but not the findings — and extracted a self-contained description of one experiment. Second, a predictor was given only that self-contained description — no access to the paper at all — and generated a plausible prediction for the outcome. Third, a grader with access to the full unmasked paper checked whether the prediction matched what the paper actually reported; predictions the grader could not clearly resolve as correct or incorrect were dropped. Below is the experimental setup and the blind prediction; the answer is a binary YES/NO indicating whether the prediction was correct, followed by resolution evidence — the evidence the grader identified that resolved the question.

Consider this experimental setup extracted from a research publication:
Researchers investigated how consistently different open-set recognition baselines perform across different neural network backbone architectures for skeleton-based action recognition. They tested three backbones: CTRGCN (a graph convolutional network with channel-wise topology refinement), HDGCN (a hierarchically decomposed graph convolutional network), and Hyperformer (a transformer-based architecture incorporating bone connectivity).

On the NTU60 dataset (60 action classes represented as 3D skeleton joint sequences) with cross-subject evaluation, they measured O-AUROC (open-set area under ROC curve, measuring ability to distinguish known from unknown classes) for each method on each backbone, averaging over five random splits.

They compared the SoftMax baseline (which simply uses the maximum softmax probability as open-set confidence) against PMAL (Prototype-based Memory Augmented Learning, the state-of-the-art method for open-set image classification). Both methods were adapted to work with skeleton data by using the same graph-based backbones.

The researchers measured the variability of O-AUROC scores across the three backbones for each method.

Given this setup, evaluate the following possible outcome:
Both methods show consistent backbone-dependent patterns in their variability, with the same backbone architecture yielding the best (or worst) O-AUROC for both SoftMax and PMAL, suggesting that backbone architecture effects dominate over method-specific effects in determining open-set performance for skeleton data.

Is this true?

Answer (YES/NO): NO